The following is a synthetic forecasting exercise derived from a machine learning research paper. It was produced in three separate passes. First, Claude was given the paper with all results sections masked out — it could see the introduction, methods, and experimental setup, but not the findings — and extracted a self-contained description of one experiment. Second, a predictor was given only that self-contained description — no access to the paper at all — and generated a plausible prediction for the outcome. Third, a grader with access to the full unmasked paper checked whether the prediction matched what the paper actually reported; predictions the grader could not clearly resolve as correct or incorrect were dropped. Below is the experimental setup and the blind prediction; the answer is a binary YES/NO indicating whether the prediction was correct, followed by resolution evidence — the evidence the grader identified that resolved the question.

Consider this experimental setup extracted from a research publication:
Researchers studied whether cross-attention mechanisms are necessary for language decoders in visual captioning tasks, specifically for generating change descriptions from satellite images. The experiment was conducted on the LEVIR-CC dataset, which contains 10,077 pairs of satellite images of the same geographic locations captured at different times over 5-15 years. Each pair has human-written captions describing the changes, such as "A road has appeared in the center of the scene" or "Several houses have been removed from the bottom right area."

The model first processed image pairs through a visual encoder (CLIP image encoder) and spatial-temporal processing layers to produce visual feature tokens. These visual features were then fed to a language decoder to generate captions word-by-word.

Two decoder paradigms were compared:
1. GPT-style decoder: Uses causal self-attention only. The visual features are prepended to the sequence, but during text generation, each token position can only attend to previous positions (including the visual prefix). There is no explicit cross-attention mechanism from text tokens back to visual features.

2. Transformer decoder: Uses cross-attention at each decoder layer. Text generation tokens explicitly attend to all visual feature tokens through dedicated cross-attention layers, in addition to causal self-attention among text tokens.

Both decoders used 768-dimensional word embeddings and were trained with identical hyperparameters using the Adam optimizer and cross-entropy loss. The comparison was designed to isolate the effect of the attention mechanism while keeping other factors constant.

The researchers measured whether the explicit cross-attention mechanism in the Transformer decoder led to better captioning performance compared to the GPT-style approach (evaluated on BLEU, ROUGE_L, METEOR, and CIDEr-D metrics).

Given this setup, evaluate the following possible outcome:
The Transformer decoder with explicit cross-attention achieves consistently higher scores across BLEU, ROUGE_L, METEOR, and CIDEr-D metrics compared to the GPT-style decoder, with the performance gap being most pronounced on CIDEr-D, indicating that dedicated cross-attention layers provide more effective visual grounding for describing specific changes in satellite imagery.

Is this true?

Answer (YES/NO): YES